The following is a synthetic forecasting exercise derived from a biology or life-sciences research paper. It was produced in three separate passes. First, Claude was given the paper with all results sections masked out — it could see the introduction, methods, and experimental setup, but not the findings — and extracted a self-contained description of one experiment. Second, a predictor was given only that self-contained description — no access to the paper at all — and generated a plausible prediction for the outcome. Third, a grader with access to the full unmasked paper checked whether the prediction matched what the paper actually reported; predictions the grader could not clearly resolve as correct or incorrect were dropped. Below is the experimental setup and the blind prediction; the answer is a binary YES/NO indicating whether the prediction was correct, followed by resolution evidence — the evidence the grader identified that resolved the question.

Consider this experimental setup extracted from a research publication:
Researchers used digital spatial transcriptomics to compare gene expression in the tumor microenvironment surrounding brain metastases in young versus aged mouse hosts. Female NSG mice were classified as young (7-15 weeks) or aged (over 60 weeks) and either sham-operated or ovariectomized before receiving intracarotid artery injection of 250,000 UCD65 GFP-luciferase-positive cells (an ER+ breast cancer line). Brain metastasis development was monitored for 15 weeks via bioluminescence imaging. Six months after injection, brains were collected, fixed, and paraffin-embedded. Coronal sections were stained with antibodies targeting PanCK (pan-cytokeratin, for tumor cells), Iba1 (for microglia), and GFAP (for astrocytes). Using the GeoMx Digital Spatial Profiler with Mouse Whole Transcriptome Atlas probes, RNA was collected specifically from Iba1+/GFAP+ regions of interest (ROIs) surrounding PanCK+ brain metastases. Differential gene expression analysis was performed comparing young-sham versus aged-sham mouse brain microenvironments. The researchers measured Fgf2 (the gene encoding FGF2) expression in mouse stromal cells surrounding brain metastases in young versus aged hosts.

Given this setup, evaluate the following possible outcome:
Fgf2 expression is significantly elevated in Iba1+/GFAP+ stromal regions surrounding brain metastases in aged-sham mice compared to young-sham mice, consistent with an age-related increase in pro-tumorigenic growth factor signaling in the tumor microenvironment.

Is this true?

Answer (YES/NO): NO